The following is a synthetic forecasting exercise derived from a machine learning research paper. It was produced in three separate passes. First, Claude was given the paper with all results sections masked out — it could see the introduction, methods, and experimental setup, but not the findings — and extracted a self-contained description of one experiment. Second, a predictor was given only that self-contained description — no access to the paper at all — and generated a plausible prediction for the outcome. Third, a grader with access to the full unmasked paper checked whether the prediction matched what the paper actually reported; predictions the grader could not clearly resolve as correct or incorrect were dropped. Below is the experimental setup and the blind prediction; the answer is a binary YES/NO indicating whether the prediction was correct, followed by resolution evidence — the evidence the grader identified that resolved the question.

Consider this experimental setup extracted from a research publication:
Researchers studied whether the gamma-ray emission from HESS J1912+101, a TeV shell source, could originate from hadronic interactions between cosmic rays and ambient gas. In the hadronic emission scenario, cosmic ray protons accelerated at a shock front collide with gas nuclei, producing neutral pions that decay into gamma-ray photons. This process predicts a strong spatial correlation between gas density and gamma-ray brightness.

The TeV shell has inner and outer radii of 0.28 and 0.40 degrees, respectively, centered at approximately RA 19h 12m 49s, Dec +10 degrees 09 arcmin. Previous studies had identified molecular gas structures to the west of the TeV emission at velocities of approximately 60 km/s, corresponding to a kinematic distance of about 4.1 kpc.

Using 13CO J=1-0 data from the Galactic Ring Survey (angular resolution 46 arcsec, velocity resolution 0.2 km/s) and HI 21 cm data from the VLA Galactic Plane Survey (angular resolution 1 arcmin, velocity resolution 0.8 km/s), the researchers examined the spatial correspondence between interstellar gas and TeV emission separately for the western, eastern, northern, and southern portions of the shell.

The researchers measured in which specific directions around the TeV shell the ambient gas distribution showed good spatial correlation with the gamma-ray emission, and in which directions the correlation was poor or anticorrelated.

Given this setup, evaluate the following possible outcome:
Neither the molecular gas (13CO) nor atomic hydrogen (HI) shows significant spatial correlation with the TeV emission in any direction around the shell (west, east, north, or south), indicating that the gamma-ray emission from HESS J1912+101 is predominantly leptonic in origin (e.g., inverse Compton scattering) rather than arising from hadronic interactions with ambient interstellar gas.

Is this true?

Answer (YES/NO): NO